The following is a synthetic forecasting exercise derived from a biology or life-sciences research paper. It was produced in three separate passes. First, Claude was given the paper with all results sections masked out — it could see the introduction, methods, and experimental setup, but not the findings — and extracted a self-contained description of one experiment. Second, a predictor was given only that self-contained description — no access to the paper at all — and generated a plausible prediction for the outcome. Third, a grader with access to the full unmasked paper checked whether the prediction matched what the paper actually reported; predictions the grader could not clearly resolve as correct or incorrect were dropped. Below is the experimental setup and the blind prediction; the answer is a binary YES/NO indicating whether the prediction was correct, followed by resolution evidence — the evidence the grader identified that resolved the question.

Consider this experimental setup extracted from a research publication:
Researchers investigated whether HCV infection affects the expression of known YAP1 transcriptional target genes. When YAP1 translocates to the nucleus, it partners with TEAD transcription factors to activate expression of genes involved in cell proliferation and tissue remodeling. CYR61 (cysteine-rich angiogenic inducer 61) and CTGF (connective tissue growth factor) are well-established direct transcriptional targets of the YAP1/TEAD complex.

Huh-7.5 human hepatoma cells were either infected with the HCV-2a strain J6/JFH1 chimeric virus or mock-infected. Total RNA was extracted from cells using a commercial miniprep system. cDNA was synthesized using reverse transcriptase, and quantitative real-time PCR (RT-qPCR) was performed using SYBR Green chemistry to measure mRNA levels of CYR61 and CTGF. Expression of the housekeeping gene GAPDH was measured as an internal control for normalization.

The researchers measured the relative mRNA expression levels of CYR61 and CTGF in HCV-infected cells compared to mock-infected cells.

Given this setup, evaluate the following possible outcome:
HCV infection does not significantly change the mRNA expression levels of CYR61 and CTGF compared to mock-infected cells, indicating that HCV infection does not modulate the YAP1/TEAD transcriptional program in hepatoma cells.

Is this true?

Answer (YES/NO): NO